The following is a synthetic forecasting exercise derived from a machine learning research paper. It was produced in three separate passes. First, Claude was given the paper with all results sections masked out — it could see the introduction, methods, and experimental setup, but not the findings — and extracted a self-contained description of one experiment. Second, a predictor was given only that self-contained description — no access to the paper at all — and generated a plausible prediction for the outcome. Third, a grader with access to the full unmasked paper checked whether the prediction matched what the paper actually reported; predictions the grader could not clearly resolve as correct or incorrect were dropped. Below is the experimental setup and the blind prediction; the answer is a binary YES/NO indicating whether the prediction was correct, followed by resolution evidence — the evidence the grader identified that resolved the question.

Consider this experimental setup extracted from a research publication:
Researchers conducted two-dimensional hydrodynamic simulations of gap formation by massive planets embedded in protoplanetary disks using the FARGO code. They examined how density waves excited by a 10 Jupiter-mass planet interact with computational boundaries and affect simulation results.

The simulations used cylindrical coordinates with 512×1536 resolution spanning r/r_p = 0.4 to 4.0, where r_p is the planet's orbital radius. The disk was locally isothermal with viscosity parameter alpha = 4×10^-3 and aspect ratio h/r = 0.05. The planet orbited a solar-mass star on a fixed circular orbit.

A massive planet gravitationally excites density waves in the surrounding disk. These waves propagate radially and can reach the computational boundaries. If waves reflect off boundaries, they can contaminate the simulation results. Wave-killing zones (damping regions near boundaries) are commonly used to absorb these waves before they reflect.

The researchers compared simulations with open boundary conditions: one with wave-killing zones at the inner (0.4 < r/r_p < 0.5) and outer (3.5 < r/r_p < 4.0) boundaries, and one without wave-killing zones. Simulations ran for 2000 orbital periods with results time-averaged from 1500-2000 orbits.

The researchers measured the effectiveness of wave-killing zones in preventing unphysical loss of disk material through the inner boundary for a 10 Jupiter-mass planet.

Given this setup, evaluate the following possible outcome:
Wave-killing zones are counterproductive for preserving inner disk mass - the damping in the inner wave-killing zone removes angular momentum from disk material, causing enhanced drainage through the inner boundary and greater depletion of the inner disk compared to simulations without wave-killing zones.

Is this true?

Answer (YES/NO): NO